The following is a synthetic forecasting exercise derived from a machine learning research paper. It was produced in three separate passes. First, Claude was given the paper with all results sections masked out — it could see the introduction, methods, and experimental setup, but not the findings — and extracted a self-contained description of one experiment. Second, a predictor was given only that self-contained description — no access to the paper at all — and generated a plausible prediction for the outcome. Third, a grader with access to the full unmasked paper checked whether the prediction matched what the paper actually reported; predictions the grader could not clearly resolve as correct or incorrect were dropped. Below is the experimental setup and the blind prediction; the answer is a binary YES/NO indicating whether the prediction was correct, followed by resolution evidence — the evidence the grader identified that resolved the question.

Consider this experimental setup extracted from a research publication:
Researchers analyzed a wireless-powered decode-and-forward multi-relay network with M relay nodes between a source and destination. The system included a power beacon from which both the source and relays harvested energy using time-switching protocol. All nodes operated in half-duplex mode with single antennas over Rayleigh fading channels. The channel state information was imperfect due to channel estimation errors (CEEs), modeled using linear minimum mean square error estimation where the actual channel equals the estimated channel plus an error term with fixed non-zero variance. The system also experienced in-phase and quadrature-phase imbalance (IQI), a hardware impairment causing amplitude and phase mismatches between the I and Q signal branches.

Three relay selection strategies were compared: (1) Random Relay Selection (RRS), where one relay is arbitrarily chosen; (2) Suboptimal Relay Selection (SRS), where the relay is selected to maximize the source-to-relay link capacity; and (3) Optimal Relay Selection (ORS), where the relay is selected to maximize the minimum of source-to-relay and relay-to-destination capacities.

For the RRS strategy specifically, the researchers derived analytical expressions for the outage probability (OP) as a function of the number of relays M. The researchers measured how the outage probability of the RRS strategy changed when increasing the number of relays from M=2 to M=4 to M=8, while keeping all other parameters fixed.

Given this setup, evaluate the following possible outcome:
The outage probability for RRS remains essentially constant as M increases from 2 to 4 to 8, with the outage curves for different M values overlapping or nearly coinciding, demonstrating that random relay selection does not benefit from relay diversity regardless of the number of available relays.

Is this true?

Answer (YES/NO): YES